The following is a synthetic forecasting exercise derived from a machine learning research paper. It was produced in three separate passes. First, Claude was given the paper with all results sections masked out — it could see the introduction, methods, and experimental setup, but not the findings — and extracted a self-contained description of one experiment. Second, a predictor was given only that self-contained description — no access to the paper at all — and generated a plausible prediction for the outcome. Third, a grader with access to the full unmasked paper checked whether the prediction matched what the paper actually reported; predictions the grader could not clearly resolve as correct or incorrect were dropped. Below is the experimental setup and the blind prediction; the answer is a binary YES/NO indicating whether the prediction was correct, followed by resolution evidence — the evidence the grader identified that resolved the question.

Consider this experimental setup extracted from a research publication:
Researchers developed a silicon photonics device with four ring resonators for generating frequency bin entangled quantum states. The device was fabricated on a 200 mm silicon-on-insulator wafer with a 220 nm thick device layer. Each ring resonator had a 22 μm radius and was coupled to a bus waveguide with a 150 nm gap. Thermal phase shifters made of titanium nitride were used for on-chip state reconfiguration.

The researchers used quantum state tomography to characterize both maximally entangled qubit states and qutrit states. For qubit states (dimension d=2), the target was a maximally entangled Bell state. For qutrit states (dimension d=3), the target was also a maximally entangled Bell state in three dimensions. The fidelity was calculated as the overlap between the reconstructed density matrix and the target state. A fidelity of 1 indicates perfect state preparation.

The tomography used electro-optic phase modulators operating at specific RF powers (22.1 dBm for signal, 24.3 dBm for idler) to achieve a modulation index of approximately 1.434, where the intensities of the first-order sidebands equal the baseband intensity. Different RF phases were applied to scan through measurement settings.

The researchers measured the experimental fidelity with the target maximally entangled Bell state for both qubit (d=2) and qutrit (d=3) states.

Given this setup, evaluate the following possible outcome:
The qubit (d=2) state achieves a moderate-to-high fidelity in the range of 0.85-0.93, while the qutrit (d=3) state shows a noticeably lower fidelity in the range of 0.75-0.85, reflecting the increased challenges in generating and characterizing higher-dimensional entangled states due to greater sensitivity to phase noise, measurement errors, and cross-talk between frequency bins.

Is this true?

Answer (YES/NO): NO